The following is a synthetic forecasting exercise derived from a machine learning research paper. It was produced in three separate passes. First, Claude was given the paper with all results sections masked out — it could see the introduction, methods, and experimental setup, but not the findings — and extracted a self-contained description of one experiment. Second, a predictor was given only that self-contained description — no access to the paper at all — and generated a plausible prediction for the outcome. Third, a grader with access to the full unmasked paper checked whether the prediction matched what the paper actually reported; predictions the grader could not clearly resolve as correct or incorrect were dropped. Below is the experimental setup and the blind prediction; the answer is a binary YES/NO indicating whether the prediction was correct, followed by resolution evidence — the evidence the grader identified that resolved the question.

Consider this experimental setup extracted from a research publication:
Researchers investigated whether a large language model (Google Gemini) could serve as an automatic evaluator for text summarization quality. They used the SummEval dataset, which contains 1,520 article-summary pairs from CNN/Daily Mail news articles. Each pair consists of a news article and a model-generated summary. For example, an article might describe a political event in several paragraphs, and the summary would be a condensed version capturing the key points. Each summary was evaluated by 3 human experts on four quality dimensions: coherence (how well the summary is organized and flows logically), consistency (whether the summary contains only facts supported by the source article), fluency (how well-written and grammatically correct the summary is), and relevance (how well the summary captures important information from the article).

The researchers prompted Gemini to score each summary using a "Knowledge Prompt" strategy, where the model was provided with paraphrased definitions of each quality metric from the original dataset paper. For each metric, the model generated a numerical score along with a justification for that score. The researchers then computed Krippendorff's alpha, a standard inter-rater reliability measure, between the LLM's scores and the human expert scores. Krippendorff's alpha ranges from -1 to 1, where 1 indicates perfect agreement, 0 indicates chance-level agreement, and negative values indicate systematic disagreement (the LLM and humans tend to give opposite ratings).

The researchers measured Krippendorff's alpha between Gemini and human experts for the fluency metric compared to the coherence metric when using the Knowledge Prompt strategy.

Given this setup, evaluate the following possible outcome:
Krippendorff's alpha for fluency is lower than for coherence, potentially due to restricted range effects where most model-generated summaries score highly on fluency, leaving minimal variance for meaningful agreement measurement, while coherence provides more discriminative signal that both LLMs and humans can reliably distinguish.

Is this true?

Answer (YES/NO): YES